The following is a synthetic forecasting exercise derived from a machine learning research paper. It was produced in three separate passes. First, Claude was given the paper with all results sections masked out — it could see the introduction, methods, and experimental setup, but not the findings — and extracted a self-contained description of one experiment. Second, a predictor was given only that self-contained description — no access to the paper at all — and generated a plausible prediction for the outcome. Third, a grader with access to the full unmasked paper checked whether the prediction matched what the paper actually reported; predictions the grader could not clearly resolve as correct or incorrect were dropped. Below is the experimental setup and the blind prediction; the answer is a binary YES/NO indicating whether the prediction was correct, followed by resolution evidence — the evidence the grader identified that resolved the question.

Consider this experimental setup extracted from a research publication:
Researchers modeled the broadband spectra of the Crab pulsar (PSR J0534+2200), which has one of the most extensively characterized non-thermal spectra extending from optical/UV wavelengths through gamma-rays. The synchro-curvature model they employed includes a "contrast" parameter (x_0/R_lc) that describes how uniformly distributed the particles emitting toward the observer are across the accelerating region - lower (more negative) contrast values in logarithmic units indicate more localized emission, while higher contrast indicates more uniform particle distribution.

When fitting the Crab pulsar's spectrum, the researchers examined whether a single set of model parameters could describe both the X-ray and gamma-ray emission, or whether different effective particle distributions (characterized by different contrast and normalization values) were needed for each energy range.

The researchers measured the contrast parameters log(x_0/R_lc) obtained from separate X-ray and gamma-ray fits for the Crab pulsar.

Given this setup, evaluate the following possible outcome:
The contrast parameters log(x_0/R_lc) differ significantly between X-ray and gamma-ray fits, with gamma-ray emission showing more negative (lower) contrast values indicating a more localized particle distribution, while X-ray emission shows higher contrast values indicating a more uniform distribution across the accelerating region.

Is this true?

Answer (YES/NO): NO